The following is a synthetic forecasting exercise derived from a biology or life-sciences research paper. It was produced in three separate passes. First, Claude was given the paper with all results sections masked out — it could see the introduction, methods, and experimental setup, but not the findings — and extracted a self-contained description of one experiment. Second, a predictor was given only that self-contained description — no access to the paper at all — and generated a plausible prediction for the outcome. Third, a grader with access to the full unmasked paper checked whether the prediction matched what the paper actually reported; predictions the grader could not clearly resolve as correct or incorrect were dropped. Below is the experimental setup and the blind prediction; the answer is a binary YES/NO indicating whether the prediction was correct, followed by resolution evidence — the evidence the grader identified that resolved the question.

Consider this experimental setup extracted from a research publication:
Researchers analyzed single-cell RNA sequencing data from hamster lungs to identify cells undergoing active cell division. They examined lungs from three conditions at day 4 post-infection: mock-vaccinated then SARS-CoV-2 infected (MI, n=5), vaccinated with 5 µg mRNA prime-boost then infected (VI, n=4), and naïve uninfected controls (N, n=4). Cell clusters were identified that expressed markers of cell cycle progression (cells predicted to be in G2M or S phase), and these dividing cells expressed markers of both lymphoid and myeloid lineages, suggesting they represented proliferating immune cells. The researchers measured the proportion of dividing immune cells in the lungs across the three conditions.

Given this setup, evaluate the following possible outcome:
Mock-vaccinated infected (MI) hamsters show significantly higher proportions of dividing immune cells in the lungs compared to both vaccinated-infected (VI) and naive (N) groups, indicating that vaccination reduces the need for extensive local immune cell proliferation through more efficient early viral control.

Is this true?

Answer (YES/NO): NO